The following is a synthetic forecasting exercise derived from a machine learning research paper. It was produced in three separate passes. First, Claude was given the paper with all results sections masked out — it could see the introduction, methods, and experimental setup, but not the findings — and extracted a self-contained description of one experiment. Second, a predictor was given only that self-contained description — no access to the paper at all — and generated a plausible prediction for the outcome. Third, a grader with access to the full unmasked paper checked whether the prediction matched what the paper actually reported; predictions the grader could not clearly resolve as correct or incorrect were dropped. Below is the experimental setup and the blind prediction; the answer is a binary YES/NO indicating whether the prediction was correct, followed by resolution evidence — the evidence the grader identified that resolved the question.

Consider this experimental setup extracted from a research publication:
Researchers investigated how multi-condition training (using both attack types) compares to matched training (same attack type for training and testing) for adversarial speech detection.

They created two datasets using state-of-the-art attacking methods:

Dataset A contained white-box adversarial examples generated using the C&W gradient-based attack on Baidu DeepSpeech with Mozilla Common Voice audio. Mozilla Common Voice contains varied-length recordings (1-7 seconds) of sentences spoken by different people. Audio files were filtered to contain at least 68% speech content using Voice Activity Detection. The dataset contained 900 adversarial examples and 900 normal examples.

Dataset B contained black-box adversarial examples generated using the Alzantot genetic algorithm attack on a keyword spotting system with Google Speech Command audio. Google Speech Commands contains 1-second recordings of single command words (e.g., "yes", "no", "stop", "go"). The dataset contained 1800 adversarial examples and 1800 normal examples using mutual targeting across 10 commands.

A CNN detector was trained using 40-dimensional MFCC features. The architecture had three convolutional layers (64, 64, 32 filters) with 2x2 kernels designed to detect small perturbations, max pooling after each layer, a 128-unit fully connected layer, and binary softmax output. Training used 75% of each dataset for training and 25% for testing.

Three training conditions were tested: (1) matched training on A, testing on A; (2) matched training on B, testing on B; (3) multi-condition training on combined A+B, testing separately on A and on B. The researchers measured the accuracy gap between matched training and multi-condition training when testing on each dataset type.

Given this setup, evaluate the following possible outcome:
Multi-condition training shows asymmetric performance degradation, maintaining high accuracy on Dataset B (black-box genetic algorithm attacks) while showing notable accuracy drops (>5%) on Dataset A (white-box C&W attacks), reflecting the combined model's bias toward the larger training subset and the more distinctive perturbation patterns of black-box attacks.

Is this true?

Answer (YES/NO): NO